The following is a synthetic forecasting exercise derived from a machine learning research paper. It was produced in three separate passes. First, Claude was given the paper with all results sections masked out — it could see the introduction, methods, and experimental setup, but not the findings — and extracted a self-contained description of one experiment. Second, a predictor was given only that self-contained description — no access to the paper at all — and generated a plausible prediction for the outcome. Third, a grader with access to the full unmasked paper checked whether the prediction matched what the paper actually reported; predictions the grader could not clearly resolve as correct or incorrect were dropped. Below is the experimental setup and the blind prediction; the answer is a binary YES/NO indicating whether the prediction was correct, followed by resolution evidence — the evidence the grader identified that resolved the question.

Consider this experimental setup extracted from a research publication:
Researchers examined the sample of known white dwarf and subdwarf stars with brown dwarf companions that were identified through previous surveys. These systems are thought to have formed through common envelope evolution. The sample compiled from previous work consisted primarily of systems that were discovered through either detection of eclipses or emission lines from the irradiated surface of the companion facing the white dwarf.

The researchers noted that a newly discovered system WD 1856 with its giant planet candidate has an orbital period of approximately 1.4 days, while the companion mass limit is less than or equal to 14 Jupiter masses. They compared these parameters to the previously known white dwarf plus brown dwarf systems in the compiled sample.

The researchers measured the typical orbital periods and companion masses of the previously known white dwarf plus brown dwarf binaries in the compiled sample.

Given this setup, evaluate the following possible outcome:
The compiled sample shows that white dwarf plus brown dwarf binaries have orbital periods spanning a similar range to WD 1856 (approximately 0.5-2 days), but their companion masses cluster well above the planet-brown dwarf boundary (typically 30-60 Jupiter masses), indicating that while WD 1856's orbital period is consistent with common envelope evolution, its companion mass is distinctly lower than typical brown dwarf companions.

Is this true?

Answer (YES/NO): NO